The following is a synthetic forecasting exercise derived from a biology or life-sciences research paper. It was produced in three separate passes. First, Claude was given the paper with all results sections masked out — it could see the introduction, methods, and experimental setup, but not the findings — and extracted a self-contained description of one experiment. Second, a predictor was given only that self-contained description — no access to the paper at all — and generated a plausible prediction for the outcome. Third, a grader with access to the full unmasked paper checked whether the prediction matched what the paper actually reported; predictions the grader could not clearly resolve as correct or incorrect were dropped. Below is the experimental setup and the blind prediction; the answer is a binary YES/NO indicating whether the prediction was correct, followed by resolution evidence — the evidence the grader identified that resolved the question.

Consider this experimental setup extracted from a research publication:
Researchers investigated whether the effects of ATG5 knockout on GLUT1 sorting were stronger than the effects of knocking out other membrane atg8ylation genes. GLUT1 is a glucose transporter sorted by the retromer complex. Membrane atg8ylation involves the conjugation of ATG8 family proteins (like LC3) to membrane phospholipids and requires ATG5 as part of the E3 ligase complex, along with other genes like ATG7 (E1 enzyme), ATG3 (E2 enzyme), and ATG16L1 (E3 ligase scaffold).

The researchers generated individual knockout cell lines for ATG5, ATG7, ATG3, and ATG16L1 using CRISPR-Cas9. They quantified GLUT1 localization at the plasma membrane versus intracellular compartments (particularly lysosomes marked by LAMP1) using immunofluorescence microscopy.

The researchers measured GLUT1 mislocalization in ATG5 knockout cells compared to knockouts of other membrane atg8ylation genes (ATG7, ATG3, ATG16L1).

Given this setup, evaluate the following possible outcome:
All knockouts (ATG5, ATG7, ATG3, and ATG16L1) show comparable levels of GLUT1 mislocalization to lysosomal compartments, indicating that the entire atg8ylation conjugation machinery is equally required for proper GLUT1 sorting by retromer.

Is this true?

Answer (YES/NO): NO